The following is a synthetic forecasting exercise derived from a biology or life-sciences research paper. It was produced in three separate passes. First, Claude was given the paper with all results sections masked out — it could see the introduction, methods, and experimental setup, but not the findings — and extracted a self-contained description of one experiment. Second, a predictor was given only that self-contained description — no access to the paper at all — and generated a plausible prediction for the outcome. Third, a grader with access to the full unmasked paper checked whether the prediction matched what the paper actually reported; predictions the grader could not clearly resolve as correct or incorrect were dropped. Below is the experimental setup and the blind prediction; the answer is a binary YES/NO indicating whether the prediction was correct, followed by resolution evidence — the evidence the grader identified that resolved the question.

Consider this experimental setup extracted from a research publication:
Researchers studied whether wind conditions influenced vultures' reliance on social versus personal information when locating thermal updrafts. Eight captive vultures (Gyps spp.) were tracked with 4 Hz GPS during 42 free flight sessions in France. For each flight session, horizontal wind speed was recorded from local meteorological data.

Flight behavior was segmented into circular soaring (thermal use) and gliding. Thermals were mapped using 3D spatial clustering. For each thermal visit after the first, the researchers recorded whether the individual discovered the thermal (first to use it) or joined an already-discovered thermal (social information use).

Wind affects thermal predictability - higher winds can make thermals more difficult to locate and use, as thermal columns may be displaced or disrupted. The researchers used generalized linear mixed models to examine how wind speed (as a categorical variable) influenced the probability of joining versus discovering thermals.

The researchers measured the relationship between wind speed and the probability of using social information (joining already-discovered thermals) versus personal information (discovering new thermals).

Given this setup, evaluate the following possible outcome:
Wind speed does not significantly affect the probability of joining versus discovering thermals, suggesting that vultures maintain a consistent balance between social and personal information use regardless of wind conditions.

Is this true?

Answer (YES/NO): NO